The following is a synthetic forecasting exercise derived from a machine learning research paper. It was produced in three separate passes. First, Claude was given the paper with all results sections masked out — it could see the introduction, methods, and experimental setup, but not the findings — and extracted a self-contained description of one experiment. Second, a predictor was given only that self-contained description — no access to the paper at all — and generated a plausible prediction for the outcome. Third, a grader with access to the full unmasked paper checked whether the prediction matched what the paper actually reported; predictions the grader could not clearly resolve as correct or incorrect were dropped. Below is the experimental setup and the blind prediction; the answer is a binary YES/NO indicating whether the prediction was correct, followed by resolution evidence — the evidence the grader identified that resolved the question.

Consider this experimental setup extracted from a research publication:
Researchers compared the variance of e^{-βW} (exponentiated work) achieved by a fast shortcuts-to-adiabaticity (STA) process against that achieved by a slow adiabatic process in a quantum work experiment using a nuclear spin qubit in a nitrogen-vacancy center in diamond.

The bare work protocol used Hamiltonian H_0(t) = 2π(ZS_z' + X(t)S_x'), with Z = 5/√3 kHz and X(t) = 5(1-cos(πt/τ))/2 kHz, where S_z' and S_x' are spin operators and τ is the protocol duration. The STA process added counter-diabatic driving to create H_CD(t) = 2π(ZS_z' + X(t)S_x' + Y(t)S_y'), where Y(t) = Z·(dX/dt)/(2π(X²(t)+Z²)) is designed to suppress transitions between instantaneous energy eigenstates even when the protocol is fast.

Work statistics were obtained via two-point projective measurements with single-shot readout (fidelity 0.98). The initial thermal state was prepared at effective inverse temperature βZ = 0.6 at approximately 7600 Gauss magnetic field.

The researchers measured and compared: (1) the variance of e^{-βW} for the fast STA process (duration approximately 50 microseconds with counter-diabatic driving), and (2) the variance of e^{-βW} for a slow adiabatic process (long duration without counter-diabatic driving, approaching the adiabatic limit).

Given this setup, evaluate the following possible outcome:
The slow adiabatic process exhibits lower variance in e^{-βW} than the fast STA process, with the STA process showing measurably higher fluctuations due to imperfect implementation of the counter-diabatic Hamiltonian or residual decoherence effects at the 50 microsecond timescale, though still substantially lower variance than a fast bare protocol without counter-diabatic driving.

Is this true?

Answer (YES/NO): NO